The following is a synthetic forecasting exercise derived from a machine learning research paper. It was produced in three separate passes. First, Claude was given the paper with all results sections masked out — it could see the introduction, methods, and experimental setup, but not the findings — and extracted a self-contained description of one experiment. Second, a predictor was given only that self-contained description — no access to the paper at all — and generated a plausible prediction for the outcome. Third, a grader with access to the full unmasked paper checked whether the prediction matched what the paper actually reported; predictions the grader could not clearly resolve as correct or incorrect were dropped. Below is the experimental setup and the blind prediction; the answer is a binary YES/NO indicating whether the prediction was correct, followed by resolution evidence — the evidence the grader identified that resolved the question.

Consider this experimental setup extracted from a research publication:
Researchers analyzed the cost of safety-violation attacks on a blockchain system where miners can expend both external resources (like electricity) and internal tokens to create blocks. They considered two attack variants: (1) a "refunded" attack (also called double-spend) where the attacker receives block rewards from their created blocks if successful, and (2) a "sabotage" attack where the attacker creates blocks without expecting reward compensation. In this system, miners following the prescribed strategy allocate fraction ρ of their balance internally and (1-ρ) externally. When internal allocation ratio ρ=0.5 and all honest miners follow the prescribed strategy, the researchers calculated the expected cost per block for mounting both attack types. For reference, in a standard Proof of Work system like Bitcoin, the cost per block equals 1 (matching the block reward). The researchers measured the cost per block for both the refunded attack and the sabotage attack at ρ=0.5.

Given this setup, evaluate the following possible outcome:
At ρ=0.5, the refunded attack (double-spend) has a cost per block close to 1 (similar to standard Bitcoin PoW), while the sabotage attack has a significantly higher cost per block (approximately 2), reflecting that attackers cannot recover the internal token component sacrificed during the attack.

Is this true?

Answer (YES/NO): NO